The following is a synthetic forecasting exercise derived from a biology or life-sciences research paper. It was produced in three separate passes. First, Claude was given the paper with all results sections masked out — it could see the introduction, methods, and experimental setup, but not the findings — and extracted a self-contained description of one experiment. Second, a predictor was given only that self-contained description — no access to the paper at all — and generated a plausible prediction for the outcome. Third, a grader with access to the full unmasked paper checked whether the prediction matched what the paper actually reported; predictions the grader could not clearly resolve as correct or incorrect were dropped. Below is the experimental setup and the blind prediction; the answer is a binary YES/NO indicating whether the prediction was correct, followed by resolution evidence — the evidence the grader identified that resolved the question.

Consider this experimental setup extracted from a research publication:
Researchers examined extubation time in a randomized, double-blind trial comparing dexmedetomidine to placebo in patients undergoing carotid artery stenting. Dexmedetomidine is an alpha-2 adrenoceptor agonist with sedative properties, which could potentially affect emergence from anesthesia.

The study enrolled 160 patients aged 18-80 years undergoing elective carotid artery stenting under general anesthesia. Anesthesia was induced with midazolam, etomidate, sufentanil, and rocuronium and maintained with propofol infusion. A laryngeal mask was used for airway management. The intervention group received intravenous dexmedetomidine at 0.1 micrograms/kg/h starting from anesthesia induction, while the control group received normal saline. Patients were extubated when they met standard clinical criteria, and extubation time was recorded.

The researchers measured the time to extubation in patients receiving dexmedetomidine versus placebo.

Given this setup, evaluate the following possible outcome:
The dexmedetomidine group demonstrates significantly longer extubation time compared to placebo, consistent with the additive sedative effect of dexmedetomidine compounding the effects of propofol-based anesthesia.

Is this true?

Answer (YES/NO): NO